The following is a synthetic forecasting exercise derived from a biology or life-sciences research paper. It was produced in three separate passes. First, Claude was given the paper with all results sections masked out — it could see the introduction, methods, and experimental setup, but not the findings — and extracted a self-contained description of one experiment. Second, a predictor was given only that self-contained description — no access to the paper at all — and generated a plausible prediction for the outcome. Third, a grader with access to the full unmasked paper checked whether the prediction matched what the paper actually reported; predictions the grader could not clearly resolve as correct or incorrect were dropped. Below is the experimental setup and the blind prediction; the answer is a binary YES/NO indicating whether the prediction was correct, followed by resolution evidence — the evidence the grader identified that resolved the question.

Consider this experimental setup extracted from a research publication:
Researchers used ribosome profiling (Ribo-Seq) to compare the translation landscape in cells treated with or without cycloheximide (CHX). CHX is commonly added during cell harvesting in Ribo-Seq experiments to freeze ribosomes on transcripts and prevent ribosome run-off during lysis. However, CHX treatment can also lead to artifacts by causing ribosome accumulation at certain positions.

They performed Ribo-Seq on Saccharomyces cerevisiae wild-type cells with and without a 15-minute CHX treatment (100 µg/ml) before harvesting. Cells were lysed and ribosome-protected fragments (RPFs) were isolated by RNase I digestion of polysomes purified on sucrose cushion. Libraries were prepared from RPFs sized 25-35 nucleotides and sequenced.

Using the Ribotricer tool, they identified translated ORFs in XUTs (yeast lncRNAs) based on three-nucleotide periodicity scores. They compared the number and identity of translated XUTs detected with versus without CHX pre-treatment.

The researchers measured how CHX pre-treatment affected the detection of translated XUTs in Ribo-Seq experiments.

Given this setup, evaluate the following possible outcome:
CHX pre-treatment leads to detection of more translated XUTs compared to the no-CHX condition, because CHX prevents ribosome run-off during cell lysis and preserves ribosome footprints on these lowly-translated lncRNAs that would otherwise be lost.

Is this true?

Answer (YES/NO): YES